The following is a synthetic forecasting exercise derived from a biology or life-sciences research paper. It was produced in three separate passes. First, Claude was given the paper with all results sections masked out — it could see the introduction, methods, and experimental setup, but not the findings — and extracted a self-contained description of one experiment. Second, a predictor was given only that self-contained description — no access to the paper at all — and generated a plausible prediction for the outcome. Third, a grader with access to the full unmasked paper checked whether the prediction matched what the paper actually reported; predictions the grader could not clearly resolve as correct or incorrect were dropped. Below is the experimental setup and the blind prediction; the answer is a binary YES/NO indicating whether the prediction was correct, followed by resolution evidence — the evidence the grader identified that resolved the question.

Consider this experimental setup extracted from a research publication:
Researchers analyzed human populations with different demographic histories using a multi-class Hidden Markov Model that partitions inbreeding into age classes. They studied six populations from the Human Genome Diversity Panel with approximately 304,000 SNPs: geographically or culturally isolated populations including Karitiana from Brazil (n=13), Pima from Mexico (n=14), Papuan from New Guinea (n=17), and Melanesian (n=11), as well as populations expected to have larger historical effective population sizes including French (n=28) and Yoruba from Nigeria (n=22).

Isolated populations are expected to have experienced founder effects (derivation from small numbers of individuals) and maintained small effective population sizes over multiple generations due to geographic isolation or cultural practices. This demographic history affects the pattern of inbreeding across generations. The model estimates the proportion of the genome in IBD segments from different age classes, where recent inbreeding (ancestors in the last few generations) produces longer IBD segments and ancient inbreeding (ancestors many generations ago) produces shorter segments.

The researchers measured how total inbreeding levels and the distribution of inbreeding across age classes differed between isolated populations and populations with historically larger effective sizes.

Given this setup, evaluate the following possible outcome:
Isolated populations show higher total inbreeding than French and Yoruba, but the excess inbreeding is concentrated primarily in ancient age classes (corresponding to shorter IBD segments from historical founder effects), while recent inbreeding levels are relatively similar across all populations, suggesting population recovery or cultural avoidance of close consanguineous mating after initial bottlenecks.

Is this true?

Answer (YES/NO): NO